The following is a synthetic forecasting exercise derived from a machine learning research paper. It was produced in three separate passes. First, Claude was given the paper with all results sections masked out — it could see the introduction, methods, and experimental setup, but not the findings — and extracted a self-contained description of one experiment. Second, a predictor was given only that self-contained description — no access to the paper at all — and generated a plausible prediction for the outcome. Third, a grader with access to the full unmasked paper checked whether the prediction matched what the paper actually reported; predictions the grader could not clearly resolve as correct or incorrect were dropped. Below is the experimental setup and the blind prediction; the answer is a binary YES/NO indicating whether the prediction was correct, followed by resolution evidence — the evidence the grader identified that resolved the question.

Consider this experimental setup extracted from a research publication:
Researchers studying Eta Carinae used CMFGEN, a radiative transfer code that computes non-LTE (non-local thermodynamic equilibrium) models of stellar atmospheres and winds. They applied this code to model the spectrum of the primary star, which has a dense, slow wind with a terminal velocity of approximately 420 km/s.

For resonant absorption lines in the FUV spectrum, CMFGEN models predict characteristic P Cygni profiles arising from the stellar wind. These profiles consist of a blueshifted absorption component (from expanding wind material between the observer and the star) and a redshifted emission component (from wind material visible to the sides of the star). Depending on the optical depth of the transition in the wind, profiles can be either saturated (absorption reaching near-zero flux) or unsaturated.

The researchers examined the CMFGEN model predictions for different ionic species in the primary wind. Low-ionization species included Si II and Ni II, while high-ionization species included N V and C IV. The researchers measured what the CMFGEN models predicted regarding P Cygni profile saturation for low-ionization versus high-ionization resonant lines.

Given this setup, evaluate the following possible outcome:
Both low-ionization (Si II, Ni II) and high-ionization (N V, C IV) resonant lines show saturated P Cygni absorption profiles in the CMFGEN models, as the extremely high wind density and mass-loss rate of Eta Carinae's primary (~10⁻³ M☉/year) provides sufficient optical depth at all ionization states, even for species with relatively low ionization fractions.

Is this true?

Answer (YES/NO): NO